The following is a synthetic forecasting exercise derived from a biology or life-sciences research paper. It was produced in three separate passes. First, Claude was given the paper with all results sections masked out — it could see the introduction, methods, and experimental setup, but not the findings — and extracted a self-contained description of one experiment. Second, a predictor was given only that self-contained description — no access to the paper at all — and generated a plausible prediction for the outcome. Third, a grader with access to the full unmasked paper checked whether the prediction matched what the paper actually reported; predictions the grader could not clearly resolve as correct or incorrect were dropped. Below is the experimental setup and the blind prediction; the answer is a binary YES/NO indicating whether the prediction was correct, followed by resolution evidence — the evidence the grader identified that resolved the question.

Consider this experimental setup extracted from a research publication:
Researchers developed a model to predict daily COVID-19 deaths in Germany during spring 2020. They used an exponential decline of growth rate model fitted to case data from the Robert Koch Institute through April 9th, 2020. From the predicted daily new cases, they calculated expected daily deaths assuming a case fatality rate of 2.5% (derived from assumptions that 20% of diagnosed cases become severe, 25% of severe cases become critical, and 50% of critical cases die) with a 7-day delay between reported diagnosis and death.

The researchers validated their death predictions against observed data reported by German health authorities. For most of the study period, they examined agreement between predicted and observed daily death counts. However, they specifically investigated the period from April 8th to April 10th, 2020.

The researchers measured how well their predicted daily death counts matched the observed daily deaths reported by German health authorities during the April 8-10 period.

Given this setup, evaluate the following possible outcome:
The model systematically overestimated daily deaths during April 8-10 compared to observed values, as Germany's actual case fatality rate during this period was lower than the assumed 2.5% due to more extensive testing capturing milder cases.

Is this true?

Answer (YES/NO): NO